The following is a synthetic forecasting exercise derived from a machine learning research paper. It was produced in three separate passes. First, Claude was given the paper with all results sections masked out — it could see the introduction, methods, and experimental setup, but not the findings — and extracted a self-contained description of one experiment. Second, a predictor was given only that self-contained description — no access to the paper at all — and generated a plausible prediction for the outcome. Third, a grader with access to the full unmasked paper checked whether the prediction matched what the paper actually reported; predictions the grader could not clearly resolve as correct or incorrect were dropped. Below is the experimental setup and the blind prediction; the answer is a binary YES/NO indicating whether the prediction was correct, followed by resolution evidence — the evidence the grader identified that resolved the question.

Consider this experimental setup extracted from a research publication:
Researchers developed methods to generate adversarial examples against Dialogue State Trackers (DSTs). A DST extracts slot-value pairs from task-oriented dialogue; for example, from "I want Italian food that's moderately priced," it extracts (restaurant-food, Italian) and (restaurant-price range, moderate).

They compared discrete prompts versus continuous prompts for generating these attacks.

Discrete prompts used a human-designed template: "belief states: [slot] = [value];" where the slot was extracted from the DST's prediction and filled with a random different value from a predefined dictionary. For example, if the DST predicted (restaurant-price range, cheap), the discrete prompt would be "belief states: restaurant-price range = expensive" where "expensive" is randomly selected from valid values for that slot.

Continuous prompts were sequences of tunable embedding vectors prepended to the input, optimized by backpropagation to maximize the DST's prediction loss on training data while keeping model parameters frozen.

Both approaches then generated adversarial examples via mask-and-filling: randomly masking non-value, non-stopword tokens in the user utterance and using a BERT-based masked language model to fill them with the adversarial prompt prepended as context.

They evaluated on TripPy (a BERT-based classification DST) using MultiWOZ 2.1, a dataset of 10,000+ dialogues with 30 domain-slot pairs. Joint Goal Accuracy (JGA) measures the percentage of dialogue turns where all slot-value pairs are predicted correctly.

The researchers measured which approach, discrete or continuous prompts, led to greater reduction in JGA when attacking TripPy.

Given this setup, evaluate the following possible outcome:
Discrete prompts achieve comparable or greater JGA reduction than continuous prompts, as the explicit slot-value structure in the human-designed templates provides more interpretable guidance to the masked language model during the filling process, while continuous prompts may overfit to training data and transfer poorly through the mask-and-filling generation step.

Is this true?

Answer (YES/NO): NO